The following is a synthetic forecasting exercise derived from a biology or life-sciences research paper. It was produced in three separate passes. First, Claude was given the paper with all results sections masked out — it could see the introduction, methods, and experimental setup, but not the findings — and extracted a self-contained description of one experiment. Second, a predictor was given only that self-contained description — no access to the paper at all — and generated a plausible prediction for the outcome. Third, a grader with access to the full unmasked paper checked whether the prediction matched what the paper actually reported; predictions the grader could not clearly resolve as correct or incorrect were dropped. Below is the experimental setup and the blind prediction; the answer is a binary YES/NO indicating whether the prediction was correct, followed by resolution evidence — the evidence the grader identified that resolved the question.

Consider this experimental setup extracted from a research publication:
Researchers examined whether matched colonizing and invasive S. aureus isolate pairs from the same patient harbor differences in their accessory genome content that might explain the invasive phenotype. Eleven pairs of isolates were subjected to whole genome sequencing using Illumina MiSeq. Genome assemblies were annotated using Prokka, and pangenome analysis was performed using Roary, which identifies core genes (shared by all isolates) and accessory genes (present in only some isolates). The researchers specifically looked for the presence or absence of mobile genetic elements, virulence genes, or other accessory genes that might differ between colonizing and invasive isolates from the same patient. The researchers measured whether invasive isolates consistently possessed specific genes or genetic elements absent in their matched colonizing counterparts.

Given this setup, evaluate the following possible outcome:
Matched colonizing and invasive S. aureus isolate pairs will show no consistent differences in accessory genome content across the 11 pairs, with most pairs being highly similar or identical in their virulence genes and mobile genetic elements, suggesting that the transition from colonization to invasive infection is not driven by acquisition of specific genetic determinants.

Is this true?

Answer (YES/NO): YES